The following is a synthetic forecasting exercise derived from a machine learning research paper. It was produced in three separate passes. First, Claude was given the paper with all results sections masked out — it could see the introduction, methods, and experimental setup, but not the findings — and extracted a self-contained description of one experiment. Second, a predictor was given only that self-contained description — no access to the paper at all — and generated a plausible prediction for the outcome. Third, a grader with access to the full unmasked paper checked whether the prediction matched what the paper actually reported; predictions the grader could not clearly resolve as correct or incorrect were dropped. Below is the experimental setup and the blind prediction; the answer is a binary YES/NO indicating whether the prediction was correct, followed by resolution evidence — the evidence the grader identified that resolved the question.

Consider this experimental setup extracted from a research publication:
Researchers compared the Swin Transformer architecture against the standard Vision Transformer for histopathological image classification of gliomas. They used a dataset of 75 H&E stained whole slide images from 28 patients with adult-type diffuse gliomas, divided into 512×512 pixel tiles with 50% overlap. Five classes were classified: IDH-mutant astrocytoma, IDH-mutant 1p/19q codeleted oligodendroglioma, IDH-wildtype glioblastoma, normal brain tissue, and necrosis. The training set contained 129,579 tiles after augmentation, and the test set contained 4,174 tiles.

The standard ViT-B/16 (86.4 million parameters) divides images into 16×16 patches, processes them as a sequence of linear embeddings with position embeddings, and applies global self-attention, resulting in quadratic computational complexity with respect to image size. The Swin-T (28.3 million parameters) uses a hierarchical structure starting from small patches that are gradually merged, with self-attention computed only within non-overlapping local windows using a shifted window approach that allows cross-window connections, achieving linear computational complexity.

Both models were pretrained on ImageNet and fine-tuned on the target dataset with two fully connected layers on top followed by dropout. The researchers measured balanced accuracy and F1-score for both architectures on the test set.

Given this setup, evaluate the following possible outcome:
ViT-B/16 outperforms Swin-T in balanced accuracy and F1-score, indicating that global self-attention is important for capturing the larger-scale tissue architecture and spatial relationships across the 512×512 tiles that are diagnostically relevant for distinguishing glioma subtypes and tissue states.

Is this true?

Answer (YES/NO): YES